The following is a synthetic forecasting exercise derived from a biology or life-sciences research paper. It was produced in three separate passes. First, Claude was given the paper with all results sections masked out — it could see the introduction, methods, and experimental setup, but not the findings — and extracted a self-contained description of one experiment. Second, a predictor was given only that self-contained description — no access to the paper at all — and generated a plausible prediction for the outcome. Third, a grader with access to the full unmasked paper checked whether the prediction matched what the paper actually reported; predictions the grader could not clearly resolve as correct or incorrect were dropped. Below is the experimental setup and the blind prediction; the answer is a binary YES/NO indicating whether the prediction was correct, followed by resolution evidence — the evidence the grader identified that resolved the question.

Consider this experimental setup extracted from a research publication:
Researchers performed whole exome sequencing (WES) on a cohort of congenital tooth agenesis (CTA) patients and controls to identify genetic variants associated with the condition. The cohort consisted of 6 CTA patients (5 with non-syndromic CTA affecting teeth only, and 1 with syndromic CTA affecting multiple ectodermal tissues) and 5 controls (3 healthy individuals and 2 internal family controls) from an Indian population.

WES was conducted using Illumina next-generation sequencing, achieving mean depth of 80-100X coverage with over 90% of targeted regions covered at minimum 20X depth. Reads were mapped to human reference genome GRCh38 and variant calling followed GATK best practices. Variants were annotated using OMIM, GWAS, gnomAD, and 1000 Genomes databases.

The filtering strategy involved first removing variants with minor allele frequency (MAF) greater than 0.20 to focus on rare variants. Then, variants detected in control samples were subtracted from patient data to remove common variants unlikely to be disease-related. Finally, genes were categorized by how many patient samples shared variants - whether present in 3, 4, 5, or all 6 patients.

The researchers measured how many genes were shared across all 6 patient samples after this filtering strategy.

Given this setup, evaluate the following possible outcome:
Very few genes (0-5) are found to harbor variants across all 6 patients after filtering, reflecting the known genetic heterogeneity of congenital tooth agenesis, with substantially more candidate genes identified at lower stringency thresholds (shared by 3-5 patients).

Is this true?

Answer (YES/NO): NO